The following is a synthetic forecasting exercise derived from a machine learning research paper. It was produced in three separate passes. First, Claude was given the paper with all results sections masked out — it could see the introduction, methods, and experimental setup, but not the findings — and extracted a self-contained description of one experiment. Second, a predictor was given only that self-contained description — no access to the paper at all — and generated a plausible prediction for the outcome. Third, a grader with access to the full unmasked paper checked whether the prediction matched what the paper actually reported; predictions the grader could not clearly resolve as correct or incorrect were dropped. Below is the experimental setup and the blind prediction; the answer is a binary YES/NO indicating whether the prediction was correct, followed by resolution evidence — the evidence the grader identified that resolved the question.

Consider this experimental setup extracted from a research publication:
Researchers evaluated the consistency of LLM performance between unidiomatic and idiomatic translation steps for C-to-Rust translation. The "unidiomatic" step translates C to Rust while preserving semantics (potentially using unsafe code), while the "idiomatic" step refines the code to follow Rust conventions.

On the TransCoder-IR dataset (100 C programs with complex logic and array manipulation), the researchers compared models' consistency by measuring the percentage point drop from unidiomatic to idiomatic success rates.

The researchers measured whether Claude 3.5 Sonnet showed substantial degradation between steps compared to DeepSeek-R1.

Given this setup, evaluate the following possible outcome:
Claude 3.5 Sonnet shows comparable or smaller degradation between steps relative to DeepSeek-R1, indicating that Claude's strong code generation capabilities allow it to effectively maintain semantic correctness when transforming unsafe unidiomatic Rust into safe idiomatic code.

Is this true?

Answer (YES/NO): YES